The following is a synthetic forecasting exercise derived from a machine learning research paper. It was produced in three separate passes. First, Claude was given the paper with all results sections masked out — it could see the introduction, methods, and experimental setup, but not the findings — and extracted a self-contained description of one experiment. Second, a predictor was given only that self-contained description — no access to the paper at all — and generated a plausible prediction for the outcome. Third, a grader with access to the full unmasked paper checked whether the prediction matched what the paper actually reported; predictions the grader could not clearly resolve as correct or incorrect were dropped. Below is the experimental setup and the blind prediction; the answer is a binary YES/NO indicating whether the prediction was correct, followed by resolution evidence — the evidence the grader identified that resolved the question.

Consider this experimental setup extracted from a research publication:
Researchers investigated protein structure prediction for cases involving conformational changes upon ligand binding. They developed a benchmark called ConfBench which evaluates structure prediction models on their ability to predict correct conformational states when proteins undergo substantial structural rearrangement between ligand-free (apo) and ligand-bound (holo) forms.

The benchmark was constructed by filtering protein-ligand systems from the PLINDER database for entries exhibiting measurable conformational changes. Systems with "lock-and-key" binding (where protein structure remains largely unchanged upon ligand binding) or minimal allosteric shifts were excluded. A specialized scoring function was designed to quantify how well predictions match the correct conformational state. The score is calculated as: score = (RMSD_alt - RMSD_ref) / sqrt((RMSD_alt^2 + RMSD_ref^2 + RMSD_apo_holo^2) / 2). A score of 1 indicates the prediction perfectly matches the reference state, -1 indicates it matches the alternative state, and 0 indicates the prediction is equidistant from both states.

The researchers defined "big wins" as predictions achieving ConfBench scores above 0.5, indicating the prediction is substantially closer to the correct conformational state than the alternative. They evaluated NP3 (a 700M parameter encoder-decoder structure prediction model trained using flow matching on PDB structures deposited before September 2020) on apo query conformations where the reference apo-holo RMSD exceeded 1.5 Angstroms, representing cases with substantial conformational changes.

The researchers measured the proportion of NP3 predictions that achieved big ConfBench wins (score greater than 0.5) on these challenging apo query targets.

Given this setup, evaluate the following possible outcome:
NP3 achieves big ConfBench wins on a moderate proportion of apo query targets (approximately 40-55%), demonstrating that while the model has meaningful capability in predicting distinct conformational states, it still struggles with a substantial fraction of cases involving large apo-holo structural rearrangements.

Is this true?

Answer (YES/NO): YES